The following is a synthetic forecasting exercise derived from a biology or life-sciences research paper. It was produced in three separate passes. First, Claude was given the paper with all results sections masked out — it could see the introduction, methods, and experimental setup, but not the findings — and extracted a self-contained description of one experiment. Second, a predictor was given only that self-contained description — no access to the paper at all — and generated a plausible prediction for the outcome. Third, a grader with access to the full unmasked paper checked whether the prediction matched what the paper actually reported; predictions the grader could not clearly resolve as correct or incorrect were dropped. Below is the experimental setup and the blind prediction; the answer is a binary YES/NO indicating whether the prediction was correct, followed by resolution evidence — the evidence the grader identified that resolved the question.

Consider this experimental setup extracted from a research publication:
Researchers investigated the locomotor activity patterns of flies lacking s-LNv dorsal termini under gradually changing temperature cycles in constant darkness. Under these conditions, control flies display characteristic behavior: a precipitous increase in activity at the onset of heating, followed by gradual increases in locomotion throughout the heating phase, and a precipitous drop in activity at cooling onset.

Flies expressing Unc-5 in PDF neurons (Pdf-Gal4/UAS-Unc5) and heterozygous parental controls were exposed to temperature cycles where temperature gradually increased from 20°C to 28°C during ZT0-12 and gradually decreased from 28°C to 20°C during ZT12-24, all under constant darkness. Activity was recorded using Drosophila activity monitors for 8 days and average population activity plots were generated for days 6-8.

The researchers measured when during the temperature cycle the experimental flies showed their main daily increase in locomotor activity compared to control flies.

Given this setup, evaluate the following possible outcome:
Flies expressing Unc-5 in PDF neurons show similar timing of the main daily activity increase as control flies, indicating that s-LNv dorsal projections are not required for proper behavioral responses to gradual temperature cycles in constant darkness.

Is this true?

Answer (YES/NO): NO